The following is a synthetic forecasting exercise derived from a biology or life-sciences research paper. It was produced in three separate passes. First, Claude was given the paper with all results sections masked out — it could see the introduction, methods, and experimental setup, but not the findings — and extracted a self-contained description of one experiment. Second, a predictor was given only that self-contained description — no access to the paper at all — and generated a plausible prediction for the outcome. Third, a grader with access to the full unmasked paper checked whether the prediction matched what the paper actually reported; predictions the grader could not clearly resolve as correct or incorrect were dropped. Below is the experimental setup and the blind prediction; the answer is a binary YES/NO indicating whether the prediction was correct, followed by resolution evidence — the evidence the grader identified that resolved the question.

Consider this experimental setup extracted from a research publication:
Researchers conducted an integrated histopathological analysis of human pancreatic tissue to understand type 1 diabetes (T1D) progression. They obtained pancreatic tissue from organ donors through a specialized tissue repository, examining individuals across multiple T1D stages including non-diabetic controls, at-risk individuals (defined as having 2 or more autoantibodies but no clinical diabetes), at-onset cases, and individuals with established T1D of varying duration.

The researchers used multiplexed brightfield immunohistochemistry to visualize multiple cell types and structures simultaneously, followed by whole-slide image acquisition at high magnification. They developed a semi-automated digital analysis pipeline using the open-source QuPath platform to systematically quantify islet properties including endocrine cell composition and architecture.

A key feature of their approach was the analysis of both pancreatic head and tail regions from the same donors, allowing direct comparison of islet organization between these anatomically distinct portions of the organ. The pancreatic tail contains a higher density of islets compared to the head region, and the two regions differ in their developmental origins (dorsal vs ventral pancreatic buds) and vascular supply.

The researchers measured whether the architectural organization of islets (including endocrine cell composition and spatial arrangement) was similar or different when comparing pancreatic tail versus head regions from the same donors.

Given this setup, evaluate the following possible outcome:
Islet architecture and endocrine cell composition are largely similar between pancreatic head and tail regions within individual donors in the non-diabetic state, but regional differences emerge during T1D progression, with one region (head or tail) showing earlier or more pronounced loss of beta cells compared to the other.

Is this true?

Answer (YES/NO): NO